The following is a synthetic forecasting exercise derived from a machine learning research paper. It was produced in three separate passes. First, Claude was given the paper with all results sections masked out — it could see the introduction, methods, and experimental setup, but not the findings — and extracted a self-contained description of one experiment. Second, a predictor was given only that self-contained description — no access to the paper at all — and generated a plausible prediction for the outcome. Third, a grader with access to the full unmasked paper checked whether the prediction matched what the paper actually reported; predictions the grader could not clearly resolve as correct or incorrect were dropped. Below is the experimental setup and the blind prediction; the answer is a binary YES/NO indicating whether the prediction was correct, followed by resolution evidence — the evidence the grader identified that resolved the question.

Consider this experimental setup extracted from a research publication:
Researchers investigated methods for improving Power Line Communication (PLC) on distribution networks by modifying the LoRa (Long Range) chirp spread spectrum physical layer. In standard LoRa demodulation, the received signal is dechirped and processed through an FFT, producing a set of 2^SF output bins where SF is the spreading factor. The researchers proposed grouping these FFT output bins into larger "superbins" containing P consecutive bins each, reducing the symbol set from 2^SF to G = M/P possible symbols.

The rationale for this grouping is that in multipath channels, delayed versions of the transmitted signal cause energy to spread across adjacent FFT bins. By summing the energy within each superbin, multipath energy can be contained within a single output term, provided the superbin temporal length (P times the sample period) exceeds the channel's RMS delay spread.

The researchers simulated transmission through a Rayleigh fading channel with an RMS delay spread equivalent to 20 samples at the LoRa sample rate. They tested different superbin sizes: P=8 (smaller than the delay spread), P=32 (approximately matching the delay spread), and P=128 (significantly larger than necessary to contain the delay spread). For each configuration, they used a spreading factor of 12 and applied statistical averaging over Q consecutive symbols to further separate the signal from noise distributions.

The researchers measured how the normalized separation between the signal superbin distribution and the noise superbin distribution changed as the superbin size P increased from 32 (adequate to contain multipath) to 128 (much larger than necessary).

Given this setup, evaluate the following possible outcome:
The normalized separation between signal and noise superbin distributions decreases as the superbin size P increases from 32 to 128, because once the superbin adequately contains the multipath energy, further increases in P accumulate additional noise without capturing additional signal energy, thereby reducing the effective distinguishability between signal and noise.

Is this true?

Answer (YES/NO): YES